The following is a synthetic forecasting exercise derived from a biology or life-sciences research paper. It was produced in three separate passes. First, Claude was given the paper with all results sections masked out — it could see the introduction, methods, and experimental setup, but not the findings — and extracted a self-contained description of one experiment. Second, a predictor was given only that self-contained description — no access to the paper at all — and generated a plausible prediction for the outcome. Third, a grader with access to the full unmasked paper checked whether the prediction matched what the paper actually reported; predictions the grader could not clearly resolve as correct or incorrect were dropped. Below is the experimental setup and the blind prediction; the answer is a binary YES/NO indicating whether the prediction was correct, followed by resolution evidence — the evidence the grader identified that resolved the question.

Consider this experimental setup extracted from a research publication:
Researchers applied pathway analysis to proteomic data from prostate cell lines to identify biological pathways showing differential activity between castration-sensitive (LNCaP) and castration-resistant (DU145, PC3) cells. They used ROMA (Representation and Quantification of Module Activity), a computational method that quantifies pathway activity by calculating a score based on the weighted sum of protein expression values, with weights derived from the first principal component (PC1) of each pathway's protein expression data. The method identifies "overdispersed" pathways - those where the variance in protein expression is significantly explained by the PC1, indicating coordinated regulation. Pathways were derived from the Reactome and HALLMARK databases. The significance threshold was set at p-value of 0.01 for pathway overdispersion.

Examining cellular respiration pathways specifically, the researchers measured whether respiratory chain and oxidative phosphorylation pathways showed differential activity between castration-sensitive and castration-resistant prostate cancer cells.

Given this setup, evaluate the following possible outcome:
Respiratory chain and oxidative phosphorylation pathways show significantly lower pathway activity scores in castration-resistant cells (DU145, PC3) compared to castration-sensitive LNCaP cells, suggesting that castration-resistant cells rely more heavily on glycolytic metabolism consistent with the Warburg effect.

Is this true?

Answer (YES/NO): YES